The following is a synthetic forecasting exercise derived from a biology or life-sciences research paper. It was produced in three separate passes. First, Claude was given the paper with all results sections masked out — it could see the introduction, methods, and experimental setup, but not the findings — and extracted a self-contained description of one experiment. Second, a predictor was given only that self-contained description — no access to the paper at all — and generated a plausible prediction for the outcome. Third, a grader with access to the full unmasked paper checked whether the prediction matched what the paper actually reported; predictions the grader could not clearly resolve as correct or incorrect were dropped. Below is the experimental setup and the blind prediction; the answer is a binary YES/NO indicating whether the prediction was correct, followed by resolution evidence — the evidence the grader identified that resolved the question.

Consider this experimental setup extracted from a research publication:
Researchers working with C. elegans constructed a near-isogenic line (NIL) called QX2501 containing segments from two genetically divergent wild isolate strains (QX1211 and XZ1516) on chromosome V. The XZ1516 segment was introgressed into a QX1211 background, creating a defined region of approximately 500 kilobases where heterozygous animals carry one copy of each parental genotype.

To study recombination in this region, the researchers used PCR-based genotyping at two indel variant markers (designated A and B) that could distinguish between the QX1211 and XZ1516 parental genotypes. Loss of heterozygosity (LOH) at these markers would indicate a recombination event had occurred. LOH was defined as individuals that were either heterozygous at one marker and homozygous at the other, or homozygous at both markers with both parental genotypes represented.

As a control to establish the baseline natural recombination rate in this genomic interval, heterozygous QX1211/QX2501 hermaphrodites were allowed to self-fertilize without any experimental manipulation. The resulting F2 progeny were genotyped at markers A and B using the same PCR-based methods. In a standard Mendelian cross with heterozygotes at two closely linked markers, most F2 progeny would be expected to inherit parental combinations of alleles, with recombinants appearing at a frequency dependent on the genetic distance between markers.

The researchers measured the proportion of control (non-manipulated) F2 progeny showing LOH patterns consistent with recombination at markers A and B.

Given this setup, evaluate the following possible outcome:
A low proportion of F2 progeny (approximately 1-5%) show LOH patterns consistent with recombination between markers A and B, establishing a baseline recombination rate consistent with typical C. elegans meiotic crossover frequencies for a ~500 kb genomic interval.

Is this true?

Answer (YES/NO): NO